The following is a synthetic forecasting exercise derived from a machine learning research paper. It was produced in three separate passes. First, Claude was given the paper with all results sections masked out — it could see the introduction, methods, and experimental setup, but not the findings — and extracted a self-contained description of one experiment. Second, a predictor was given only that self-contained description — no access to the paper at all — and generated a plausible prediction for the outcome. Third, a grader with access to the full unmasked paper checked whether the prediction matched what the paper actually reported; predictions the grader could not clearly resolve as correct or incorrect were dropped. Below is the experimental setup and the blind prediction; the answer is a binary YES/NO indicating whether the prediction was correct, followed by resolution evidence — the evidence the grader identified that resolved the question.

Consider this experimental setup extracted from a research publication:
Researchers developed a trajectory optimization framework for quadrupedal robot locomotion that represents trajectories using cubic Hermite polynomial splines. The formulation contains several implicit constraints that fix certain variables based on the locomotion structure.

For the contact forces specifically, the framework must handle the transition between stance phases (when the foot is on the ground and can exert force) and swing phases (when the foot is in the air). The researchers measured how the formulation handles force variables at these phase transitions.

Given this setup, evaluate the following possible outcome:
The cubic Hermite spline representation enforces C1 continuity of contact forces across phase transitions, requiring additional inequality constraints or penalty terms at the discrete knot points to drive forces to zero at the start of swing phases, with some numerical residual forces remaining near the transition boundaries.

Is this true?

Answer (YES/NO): NO